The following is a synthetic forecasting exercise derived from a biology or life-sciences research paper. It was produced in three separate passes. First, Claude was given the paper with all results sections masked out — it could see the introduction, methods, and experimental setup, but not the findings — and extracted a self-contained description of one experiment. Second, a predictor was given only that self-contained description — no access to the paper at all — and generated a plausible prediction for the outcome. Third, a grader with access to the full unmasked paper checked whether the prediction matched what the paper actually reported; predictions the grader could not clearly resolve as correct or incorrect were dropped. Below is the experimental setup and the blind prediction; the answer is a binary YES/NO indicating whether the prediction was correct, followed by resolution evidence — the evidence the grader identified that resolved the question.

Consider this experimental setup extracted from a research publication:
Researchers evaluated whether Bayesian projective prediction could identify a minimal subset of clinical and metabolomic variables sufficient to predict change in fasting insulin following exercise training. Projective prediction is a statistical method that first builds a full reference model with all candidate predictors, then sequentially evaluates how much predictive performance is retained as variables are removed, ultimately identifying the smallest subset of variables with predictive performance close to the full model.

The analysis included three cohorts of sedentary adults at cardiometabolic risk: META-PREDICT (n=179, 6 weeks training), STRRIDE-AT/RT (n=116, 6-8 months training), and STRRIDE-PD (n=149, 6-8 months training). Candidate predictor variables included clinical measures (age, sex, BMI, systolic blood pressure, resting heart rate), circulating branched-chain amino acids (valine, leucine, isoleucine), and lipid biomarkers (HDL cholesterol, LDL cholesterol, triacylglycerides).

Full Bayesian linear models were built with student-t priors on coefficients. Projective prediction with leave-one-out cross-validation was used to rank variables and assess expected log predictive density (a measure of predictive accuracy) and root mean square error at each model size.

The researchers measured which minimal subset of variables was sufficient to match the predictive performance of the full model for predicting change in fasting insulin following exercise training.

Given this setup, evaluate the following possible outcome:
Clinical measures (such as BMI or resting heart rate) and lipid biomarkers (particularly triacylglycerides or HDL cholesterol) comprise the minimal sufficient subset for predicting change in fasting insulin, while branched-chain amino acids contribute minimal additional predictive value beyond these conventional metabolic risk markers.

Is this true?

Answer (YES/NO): NO